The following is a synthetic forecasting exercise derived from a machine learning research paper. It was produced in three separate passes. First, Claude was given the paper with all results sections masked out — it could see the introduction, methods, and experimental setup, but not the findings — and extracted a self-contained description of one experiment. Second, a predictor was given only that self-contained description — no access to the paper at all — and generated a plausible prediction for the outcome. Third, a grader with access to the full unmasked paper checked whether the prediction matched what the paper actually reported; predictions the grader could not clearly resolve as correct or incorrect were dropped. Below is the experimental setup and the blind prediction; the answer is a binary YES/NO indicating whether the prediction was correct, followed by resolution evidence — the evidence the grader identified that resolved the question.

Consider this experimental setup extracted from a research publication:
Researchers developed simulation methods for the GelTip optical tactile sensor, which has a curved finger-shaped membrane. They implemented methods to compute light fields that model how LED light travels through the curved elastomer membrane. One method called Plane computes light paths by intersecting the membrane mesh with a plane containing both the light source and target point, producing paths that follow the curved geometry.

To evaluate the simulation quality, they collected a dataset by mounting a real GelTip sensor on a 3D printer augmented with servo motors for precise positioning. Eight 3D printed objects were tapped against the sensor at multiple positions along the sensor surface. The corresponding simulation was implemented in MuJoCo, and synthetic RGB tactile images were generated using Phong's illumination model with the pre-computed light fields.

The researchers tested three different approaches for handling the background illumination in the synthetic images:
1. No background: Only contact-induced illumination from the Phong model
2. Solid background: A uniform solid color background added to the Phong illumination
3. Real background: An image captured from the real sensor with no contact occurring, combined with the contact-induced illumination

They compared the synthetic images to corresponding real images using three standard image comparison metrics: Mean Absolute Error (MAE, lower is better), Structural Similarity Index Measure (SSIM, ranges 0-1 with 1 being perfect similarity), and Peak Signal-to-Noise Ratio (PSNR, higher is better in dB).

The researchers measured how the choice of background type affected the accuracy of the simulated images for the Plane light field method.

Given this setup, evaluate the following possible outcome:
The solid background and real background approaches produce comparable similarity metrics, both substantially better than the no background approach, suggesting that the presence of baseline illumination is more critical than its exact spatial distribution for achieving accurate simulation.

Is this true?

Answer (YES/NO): NO